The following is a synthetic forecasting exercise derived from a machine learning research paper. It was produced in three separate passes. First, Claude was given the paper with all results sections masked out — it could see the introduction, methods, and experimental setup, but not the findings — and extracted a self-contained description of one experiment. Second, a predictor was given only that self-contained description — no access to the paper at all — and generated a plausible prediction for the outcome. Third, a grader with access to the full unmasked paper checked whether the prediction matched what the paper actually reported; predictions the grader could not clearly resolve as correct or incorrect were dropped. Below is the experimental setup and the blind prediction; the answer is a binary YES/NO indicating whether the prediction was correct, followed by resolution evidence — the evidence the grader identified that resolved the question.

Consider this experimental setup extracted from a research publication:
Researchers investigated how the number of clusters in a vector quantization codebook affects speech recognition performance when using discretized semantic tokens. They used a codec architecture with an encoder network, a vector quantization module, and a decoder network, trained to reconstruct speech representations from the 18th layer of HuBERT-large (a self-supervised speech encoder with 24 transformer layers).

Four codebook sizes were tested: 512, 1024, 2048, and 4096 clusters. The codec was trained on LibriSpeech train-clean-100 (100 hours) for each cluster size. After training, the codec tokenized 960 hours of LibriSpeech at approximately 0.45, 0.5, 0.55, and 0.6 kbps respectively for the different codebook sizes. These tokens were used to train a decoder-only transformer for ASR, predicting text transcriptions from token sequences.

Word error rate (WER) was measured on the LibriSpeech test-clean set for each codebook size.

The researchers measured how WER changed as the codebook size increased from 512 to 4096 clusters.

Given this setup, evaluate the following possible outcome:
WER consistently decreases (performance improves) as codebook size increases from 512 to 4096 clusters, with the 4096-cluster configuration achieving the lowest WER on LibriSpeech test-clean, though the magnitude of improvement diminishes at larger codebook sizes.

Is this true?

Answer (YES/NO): NO